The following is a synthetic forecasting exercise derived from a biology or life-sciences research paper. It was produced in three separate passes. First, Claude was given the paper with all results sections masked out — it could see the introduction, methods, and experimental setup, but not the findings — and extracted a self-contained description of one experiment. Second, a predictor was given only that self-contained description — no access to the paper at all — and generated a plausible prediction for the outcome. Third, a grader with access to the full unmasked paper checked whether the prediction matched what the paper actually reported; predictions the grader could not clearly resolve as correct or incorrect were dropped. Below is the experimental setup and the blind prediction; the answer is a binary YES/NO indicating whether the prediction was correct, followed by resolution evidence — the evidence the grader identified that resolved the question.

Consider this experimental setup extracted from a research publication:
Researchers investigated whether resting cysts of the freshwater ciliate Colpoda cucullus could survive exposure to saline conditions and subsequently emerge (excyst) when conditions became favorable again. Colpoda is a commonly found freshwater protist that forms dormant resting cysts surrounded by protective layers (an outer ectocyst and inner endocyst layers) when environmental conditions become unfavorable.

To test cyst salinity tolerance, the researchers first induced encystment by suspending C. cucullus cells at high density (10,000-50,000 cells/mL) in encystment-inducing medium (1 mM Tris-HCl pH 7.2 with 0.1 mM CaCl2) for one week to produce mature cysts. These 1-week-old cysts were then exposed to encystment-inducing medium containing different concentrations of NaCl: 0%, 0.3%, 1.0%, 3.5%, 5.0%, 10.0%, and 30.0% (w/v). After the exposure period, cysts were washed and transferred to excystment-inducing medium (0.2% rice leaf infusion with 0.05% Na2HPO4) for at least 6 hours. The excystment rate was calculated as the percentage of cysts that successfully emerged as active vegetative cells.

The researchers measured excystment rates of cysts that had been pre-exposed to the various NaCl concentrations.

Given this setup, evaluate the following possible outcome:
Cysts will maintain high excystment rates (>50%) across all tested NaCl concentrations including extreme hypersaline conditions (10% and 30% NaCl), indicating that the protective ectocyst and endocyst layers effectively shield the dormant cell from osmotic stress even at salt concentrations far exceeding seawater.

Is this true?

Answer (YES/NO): NO